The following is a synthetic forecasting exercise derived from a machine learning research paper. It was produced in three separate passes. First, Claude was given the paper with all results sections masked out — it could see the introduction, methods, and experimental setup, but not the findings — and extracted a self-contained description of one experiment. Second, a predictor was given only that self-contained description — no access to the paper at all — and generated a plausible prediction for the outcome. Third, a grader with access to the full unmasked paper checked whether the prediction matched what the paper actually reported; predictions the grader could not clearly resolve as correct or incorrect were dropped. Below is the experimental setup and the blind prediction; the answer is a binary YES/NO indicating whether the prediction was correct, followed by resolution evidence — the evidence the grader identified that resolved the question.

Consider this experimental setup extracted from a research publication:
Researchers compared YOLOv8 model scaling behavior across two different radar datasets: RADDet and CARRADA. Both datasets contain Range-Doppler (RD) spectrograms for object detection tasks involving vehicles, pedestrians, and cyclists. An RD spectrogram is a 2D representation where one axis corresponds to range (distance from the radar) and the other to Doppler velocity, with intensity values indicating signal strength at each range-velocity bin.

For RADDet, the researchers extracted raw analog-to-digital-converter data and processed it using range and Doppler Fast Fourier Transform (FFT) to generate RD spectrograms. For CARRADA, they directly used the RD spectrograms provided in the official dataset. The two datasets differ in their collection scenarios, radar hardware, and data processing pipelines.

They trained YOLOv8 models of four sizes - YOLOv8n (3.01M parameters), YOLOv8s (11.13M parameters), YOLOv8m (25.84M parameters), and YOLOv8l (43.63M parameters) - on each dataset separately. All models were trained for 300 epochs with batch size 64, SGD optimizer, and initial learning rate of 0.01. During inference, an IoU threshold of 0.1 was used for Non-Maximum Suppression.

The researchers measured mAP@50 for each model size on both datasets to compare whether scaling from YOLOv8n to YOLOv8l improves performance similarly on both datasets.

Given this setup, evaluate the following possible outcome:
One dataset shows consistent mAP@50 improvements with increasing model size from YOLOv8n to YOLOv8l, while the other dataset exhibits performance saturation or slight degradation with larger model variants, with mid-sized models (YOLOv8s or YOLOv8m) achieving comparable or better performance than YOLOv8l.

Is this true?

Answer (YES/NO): YES